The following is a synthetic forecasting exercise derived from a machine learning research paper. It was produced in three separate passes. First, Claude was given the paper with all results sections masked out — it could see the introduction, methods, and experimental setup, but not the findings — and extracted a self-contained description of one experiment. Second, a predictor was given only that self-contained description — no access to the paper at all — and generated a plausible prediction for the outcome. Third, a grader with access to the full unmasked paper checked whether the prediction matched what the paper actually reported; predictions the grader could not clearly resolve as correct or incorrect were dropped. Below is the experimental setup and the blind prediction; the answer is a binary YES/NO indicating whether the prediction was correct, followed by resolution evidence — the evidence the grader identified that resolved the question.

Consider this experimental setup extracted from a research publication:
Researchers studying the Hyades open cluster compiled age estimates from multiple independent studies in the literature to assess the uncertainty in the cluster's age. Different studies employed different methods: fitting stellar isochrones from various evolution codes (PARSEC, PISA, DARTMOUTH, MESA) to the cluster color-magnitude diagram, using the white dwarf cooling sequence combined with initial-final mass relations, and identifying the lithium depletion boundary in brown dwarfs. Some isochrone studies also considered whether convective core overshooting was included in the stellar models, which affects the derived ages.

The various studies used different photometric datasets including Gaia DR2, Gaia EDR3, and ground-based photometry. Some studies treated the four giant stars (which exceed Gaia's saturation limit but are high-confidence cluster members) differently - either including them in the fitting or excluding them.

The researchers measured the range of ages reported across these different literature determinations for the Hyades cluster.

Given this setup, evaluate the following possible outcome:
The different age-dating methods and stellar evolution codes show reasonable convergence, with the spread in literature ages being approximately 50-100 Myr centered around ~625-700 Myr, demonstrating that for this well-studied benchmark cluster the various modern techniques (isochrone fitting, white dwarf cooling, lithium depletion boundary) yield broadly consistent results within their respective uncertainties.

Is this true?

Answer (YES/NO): NO